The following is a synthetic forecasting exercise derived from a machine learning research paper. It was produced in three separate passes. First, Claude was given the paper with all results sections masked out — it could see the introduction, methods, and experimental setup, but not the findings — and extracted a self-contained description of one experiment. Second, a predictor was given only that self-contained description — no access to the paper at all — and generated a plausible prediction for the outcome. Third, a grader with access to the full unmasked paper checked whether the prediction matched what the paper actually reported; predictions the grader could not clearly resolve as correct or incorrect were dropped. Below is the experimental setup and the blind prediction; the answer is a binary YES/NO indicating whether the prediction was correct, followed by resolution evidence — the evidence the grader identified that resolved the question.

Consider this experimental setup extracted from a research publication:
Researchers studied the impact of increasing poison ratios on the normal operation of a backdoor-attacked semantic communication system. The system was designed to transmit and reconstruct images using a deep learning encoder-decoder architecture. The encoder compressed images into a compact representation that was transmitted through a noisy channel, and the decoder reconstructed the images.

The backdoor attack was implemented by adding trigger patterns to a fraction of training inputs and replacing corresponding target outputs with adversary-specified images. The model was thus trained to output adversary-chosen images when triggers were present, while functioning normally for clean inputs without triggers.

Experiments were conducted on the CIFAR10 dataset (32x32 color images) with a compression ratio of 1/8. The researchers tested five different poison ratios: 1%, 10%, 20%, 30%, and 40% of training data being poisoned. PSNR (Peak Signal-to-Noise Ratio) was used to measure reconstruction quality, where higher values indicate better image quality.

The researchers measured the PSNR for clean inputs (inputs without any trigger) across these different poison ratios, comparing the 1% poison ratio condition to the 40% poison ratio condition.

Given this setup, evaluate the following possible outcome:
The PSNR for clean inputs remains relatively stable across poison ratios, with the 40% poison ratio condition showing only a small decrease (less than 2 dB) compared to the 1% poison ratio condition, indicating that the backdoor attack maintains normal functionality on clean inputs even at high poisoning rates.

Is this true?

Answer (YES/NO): NO